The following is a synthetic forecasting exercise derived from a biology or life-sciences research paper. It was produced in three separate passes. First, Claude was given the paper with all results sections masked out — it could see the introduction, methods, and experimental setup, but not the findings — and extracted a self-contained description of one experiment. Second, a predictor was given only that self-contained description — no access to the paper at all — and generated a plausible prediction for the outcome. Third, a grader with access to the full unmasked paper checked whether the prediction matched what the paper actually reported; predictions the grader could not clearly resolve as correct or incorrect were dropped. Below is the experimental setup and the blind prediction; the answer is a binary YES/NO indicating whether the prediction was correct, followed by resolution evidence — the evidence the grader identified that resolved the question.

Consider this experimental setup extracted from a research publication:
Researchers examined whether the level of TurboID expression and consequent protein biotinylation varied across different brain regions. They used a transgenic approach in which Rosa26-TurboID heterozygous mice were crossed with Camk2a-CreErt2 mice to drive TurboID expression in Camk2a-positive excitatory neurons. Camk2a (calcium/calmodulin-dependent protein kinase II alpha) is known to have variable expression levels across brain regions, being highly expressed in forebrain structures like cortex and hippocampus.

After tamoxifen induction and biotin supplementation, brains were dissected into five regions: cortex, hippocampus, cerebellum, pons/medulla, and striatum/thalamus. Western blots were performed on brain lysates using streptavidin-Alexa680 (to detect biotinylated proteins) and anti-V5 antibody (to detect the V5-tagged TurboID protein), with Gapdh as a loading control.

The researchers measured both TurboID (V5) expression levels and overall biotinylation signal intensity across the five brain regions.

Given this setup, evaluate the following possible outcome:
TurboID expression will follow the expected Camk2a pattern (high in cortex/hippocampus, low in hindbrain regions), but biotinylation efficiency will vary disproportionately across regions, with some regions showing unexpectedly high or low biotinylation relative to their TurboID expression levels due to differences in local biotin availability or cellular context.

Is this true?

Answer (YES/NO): NO